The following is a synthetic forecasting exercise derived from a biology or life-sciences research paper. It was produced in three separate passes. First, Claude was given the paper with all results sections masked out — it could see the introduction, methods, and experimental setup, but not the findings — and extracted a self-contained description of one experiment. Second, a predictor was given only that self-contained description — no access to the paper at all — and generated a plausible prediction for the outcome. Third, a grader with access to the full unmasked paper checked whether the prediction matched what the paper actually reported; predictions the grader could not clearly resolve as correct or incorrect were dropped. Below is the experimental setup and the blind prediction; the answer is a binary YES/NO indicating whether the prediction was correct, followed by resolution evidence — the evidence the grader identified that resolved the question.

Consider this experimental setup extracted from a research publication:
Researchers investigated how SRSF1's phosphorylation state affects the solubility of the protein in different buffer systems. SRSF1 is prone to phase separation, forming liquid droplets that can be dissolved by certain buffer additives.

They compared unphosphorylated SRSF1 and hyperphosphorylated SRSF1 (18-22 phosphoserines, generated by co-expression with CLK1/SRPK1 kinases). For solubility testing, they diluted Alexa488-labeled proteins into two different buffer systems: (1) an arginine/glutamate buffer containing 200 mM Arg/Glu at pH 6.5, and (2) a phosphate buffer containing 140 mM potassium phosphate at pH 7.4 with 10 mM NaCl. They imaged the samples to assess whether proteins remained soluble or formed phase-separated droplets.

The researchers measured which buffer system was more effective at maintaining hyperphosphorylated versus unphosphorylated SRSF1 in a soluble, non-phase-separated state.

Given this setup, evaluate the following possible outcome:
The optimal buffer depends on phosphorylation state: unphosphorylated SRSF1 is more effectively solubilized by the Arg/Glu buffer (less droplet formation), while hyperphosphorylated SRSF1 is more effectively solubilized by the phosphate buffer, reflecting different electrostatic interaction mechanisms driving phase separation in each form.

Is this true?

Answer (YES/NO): YES